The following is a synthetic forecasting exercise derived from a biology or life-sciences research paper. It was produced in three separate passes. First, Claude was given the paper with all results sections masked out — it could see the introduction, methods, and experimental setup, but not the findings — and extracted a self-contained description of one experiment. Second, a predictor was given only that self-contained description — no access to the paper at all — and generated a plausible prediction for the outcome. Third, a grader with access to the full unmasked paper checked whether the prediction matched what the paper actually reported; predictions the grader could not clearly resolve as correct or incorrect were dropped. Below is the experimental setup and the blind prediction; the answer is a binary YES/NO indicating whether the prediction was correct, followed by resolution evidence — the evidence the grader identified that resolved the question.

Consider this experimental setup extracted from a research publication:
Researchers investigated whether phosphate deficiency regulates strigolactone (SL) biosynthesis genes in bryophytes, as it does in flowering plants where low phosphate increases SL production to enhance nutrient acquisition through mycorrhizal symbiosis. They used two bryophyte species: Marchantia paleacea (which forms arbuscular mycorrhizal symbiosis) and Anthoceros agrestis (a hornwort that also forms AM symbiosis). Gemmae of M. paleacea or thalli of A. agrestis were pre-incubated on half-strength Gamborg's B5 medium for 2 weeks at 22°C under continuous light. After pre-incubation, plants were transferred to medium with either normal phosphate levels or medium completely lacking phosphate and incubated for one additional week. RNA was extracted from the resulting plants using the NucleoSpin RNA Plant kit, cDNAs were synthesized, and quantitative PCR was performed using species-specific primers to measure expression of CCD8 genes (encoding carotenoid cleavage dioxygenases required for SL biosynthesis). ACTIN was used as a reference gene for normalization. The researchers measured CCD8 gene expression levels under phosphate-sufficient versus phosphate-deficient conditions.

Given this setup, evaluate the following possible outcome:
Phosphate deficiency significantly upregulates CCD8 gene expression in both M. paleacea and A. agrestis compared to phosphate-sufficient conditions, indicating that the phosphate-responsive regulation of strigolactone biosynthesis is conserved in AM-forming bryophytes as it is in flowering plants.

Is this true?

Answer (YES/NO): YES